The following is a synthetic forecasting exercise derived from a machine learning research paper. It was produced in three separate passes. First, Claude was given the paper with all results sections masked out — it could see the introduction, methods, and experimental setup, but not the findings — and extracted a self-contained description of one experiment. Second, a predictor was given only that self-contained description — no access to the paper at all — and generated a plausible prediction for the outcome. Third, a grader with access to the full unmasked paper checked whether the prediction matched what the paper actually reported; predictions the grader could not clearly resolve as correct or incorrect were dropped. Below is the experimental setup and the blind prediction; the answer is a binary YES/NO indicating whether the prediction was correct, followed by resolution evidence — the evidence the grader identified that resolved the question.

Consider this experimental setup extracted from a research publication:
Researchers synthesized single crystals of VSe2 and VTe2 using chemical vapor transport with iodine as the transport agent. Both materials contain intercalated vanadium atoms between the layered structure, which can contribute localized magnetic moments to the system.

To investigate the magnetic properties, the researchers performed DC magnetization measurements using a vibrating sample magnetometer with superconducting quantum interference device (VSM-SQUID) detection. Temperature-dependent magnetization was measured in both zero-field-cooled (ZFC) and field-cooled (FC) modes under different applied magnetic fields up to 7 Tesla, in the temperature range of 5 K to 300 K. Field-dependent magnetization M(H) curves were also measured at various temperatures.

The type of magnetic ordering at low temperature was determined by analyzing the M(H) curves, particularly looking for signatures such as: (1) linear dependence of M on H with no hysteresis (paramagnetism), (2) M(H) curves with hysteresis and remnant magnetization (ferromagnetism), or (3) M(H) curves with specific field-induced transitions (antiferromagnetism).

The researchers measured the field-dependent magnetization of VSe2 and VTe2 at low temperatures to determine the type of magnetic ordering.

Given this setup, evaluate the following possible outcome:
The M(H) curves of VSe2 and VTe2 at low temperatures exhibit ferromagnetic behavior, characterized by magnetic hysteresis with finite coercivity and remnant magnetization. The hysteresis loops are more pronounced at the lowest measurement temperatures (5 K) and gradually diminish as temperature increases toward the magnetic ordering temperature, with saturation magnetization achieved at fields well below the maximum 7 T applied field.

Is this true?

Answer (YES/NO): NO